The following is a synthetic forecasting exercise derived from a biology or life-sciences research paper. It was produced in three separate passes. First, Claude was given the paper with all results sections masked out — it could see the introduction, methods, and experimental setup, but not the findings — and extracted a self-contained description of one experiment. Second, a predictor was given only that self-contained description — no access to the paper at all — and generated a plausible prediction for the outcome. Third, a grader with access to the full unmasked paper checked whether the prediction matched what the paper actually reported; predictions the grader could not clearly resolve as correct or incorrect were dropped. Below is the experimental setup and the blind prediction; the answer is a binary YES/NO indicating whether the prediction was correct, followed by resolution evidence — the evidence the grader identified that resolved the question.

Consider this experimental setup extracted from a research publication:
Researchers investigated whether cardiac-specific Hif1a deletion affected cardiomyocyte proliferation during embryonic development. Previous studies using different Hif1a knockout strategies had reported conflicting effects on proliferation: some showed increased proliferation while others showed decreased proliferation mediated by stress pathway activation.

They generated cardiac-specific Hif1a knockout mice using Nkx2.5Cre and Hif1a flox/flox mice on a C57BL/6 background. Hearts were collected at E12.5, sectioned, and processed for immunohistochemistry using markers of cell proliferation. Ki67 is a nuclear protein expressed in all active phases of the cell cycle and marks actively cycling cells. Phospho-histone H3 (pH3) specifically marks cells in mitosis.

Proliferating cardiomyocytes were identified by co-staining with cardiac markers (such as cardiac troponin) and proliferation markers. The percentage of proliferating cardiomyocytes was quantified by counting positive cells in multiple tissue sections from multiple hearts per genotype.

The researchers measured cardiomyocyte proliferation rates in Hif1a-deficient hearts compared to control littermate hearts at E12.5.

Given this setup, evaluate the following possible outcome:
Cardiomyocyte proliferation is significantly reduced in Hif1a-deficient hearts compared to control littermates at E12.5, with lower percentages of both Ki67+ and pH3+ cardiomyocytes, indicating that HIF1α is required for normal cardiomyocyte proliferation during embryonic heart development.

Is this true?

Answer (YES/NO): NO